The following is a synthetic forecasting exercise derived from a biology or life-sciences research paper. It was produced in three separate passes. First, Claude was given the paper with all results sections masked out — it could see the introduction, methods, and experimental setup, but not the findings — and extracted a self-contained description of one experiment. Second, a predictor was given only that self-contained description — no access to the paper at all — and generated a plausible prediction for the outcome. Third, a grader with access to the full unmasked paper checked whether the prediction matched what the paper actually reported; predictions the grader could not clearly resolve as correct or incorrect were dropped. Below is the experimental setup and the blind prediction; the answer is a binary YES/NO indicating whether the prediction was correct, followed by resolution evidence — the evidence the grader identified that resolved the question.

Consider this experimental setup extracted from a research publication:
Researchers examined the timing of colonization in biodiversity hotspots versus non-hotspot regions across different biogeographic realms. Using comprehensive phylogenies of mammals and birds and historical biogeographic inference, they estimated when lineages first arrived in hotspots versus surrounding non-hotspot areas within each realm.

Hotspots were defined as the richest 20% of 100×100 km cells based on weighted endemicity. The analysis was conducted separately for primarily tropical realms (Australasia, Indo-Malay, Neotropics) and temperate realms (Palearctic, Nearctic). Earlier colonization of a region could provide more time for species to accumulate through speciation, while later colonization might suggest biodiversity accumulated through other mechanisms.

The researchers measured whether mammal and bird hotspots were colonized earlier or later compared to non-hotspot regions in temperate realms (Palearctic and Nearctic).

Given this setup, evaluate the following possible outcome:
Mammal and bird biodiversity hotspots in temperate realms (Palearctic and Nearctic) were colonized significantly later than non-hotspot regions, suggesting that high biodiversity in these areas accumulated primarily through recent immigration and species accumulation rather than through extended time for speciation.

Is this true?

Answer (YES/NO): YES